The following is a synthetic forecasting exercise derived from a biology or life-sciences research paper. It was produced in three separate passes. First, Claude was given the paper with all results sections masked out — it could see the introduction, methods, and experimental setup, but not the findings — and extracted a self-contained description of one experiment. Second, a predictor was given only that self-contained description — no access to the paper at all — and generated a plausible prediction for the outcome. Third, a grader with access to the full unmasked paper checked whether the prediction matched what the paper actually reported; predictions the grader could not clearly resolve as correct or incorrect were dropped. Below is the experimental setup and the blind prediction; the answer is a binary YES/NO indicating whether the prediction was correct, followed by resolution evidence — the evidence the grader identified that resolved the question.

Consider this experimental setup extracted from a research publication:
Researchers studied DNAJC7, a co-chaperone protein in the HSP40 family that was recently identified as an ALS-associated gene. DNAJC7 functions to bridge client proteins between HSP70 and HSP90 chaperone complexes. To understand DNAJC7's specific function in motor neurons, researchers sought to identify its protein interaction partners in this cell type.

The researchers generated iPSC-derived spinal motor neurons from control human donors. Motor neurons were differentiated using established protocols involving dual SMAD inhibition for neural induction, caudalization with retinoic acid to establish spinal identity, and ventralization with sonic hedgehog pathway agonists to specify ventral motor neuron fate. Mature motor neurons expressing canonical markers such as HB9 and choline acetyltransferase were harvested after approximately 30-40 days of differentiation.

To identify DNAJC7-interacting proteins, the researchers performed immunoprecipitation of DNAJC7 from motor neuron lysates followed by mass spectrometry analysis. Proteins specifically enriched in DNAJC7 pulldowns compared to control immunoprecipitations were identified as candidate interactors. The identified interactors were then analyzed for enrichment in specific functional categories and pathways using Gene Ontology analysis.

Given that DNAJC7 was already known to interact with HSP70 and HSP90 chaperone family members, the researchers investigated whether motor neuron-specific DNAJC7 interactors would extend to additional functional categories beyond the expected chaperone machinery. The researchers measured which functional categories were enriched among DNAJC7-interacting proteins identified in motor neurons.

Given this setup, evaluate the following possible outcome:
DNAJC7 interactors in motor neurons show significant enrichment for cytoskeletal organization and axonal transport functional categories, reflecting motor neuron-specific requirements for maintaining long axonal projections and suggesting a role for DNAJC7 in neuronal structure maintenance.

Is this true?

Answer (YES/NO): NO